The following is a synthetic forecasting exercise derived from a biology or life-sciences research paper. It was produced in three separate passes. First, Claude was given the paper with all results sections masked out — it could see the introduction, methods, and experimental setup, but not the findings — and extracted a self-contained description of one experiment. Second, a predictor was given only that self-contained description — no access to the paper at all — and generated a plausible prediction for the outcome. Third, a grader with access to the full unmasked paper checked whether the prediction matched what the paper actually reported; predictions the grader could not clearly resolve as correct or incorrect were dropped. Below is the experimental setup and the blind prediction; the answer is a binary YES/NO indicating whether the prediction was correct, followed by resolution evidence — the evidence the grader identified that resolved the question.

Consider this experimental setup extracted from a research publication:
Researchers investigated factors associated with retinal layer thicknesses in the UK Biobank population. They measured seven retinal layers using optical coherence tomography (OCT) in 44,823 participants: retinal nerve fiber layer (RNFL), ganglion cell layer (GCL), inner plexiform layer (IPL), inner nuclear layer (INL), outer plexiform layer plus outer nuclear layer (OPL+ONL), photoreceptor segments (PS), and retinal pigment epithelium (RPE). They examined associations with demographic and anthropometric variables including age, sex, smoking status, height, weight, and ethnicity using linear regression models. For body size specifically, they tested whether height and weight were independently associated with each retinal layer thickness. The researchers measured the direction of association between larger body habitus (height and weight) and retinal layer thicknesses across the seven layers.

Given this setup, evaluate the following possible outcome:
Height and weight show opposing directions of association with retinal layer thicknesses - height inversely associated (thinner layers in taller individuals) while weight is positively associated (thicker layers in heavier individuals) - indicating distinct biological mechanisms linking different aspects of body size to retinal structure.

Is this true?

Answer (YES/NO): NO